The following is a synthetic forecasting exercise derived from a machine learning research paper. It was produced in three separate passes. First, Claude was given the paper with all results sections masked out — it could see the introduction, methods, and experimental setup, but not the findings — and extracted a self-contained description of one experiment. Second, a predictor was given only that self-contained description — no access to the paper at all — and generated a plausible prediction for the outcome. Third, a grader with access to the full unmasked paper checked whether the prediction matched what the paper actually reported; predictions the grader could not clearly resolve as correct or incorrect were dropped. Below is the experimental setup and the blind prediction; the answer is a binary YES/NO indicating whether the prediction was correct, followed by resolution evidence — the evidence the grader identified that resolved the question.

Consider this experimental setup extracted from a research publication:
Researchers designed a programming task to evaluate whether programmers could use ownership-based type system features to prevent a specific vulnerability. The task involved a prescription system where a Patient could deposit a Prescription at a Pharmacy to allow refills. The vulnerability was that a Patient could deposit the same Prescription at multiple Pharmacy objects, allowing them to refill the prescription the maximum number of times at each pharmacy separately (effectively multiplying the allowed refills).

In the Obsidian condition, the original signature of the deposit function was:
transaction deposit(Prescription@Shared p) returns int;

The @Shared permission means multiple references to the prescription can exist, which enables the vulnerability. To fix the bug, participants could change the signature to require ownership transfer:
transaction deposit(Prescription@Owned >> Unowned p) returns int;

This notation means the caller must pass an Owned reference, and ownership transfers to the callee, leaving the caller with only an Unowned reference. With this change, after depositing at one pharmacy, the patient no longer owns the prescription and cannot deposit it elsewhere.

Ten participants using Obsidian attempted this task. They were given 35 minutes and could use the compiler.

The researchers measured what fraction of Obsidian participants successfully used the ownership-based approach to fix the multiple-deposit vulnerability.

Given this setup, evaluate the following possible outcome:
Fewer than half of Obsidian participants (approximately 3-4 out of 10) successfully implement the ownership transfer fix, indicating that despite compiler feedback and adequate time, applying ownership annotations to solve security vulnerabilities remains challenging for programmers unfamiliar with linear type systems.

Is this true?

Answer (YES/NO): NO